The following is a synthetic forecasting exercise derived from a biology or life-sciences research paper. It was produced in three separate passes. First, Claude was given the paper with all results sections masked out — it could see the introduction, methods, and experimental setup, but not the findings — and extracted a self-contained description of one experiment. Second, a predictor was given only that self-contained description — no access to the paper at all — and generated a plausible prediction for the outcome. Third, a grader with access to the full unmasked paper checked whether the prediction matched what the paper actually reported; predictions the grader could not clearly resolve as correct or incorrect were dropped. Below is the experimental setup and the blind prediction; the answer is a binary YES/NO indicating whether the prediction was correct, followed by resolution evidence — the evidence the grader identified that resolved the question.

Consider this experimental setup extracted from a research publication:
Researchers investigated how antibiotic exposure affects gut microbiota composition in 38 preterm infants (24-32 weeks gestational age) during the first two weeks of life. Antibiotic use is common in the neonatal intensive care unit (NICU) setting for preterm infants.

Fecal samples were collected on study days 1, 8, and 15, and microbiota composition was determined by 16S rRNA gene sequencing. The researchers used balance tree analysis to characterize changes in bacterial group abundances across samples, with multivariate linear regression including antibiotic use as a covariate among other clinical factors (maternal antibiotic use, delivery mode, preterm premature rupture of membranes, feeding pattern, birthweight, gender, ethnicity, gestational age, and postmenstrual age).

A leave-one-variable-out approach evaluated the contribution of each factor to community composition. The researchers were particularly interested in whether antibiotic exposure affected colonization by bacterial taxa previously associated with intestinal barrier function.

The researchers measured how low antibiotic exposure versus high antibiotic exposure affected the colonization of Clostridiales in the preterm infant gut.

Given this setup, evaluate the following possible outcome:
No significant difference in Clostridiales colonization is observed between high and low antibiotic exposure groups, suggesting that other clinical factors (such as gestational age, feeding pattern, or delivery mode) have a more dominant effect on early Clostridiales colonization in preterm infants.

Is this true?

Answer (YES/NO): NO